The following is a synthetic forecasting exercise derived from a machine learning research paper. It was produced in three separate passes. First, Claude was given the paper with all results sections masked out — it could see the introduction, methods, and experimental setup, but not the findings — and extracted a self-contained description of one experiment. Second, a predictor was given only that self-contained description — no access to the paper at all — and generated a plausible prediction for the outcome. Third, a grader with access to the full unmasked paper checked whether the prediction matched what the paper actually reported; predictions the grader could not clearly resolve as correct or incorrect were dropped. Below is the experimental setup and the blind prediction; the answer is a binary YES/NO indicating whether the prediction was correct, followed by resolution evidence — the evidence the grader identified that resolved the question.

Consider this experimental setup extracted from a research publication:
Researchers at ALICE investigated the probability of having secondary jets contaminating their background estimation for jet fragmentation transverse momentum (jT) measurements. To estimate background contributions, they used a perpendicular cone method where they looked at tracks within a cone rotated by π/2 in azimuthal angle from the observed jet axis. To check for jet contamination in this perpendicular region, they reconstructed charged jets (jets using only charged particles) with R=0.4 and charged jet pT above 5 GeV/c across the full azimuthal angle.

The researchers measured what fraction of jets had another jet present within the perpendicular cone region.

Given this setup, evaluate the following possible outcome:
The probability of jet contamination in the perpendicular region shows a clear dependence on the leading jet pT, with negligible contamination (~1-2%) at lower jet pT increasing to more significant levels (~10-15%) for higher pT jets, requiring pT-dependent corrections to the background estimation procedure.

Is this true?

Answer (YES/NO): NO